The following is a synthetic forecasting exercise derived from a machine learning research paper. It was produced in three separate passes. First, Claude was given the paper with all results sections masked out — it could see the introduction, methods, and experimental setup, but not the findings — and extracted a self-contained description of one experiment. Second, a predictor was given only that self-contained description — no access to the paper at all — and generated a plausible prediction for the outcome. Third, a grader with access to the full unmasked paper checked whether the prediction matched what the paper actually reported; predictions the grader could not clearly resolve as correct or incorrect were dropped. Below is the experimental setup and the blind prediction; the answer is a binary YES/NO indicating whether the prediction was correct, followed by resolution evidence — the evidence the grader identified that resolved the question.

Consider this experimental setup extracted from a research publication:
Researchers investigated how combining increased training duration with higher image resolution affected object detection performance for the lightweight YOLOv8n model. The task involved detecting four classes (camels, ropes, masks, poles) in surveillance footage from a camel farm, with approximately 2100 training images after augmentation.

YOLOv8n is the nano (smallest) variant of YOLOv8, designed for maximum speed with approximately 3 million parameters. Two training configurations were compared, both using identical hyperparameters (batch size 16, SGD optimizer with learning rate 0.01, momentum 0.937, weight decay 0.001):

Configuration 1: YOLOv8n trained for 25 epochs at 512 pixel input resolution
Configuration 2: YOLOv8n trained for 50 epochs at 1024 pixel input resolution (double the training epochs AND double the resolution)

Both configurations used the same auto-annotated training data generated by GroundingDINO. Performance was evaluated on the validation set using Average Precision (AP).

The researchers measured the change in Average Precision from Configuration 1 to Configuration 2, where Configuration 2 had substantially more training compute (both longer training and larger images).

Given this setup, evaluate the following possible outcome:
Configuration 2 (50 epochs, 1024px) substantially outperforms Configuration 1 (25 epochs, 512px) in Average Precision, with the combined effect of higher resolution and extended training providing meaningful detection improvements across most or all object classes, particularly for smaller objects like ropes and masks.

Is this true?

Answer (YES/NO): NO